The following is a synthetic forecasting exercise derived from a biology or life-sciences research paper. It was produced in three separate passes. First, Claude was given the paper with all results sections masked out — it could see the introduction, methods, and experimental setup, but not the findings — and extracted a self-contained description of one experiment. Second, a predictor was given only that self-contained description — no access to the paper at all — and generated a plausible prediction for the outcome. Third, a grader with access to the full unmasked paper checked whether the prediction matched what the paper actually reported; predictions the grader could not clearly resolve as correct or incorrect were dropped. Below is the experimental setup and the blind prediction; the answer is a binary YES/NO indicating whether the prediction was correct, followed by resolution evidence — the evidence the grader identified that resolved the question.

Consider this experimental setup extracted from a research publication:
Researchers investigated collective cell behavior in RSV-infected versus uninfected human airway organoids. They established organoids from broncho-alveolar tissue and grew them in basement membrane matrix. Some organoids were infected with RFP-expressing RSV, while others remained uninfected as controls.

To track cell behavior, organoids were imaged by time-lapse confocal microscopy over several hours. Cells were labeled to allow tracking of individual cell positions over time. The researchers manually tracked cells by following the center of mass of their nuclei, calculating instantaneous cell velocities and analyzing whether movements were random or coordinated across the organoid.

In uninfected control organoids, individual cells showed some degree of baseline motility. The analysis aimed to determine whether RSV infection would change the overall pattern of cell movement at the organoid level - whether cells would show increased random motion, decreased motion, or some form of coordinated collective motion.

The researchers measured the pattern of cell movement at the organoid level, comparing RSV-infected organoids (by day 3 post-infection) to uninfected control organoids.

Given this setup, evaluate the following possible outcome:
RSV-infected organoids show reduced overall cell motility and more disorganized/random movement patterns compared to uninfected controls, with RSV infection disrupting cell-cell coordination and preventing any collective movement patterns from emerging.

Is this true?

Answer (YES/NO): NO